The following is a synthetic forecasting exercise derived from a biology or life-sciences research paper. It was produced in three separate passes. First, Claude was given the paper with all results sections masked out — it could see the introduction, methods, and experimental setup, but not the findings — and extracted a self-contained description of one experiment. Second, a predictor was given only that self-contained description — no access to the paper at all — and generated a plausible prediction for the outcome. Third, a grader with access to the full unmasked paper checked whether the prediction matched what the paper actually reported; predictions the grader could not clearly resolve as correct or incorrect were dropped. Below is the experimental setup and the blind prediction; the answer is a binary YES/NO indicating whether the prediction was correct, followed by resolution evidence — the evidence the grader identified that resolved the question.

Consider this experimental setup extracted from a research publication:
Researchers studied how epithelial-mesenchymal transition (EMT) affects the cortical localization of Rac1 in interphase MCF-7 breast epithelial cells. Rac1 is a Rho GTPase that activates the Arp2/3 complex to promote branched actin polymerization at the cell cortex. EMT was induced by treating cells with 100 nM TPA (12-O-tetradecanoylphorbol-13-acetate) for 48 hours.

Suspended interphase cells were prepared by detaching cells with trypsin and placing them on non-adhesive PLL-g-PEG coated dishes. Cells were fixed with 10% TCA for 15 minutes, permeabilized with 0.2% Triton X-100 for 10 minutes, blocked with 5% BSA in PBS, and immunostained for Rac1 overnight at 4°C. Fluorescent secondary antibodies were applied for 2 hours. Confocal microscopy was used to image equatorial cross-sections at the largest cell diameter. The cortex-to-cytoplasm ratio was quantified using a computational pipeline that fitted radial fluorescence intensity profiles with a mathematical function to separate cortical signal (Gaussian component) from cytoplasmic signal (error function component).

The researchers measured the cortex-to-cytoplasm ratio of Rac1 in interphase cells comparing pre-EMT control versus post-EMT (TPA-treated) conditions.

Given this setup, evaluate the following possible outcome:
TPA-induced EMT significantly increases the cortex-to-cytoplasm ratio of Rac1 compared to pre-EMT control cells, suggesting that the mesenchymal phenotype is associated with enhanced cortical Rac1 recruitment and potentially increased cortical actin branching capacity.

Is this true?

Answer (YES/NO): YES